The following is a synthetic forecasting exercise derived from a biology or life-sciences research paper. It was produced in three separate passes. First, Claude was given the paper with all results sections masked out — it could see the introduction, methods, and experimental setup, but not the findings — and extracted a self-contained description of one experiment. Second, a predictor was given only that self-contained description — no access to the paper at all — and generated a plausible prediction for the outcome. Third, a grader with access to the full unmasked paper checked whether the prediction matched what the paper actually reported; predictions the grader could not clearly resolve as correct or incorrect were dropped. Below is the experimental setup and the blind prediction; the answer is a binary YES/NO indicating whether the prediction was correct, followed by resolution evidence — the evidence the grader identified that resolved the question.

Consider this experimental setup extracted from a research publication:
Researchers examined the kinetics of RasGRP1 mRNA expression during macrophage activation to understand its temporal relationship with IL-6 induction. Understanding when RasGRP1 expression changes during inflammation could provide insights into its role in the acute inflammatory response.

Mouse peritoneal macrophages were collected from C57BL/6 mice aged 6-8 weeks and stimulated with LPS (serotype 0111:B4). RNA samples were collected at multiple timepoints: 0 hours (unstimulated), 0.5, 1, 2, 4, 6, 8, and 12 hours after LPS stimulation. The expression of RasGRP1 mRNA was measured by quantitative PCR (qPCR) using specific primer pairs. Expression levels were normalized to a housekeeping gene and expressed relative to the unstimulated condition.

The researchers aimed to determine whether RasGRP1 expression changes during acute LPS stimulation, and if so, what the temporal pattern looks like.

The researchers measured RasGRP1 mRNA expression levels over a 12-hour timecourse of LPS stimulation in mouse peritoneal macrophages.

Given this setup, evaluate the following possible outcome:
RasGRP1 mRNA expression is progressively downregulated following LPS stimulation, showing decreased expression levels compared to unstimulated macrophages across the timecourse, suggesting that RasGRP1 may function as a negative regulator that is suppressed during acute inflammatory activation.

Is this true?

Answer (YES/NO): NO